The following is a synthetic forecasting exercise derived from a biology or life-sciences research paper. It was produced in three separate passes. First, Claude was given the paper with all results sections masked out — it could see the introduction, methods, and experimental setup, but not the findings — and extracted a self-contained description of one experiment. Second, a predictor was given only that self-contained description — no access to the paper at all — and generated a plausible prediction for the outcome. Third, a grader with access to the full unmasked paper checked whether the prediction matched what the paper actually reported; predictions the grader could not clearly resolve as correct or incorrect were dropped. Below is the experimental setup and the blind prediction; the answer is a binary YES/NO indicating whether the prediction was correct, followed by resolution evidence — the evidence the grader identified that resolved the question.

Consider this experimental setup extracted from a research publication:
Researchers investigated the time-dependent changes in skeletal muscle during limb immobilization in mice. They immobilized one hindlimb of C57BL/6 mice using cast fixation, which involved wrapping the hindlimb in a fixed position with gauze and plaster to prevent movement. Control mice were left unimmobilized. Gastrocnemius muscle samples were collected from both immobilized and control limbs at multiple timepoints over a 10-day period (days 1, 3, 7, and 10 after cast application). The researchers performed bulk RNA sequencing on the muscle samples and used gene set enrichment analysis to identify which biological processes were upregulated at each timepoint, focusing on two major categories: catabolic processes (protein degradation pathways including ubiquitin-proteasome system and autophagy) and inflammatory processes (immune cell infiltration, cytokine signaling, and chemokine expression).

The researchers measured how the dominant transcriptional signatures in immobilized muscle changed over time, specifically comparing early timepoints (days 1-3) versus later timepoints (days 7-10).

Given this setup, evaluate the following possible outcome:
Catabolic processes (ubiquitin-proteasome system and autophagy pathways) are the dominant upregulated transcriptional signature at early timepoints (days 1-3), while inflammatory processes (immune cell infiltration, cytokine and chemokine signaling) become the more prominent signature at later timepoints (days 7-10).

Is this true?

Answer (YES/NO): YES